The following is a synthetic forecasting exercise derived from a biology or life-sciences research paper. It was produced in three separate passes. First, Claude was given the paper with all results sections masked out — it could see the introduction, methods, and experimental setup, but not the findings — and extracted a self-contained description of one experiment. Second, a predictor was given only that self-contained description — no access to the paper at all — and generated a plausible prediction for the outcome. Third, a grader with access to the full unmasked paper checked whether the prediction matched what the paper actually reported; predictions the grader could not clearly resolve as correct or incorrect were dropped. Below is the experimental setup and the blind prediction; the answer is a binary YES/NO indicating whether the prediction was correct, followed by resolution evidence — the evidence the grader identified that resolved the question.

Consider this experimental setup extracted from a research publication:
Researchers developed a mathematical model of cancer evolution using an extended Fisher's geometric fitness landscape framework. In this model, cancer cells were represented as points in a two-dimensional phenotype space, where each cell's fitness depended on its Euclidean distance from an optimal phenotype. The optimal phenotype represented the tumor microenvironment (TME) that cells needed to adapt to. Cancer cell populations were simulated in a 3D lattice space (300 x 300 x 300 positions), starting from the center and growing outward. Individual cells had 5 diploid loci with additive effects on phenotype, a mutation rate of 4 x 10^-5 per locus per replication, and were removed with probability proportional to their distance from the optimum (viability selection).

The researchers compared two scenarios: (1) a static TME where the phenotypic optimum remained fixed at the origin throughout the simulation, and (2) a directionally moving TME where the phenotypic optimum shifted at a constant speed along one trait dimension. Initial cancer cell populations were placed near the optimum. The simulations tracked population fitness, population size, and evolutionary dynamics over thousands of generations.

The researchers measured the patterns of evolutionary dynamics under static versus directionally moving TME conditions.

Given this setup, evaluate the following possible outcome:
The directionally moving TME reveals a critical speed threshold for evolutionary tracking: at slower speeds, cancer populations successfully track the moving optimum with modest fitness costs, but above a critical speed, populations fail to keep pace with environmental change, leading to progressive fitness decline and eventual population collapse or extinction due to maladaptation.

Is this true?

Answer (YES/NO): YES